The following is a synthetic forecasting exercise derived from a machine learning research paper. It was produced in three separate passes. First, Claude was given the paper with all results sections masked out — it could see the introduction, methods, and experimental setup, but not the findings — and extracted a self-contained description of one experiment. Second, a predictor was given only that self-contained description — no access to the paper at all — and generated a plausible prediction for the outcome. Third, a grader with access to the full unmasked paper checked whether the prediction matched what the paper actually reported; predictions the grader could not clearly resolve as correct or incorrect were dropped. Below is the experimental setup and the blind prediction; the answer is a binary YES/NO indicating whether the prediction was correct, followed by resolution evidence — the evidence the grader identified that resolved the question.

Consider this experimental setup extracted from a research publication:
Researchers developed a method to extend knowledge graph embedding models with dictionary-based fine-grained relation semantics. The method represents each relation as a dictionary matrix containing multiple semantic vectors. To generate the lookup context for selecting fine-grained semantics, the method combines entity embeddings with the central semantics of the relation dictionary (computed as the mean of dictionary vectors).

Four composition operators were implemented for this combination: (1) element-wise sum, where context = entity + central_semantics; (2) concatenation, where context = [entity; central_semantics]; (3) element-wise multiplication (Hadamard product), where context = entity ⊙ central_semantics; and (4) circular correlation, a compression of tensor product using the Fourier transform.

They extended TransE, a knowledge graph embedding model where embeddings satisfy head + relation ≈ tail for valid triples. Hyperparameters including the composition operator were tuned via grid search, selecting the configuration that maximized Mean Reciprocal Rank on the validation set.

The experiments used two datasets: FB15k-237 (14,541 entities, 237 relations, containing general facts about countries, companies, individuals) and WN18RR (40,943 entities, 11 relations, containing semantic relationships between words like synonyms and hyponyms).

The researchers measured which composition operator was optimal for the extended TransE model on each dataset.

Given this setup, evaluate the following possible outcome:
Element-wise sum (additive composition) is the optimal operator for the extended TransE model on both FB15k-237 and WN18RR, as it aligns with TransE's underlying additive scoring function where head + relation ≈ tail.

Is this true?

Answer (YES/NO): NO